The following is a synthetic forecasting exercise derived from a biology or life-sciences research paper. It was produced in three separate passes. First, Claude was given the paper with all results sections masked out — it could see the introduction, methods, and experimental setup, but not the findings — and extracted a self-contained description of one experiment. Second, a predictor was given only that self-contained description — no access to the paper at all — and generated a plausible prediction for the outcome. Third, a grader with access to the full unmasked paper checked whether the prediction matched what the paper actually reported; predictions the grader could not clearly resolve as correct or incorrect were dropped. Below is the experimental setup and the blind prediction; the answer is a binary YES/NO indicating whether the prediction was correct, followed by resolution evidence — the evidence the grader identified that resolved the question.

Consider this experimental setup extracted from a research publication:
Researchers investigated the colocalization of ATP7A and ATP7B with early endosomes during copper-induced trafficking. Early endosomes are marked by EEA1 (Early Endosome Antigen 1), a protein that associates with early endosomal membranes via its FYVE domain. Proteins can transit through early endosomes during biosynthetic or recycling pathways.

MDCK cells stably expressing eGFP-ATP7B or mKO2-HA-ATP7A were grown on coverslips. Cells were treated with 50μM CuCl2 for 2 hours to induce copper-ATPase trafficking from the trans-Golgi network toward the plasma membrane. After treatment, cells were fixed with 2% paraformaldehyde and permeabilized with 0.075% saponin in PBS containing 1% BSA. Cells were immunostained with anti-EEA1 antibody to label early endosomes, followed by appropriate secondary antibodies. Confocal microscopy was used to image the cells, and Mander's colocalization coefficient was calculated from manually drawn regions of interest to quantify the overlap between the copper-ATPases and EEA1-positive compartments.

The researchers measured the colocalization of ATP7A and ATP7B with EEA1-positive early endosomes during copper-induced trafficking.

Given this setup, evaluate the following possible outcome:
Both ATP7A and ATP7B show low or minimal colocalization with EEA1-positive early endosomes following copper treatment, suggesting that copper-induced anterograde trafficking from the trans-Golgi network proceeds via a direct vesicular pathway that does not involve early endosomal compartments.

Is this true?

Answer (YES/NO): NO